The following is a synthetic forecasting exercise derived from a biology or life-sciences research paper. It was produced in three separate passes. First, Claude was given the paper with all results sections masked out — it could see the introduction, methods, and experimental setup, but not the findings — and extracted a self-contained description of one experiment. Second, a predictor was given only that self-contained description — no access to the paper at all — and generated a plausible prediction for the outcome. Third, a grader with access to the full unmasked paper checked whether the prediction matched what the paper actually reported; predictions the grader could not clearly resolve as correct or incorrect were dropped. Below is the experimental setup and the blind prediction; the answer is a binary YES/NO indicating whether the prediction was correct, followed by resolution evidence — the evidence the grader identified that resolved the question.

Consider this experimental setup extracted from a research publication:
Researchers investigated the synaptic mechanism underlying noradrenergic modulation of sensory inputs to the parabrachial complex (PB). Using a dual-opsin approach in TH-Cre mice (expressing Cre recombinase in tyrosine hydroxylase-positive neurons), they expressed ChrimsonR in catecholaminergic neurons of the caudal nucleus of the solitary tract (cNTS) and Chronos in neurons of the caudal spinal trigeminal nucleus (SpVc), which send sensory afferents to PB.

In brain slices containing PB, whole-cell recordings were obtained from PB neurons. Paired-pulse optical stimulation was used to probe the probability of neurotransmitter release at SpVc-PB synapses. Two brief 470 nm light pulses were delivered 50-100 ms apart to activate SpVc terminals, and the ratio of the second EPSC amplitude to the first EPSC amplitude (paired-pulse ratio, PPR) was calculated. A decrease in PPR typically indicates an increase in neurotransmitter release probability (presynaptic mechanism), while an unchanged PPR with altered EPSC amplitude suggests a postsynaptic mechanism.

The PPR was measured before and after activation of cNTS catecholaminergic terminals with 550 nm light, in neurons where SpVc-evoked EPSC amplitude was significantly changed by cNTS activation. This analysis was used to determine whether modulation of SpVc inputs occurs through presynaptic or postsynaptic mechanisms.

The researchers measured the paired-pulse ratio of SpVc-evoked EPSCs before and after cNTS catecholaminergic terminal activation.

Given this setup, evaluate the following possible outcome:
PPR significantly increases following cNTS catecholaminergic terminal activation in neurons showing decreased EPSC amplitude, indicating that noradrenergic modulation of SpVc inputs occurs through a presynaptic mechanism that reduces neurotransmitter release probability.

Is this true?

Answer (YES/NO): NO